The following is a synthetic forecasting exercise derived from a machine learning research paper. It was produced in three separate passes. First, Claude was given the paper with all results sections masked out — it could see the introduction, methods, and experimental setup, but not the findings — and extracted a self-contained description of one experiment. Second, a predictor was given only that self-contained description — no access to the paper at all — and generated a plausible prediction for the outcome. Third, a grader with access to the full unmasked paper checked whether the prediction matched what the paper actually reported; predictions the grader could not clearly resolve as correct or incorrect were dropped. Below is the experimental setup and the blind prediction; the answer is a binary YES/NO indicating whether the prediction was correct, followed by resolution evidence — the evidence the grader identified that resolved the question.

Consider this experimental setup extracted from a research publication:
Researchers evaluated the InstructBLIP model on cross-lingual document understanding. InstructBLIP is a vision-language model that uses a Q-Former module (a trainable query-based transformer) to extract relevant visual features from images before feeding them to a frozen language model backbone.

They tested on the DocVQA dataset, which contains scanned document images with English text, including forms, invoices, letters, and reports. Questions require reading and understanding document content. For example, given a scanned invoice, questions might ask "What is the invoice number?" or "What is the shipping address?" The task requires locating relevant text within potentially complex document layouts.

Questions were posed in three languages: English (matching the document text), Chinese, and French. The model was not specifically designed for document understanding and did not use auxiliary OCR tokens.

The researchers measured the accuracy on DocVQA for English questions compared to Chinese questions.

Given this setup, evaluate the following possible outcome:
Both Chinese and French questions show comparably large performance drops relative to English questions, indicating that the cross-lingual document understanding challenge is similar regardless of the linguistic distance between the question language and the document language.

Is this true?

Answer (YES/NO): NO